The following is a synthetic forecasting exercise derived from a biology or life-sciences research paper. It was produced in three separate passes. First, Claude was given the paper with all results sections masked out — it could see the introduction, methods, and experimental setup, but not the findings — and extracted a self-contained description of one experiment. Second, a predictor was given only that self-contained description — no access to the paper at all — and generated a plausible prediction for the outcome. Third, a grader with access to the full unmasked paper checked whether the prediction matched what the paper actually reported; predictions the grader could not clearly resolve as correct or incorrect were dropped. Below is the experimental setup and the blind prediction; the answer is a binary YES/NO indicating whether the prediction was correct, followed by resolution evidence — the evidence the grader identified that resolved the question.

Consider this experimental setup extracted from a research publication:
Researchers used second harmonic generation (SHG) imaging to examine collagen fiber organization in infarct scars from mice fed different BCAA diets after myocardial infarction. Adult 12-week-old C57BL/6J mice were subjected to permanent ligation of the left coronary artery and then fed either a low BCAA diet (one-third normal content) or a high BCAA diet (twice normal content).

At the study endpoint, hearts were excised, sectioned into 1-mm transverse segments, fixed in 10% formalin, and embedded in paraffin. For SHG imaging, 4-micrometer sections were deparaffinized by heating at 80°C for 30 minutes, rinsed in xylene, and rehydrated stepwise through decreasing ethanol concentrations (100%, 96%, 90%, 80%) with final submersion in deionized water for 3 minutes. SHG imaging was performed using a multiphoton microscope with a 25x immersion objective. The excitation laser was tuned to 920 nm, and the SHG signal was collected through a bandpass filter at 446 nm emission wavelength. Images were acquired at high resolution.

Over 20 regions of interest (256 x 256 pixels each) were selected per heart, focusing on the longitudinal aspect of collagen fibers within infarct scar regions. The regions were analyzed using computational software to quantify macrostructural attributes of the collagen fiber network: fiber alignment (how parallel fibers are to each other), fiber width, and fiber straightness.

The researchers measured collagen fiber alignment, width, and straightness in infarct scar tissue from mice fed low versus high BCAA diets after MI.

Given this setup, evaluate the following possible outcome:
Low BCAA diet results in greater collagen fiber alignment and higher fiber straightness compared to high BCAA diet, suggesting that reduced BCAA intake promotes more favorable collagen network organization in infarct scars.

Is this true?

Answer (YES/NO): NO